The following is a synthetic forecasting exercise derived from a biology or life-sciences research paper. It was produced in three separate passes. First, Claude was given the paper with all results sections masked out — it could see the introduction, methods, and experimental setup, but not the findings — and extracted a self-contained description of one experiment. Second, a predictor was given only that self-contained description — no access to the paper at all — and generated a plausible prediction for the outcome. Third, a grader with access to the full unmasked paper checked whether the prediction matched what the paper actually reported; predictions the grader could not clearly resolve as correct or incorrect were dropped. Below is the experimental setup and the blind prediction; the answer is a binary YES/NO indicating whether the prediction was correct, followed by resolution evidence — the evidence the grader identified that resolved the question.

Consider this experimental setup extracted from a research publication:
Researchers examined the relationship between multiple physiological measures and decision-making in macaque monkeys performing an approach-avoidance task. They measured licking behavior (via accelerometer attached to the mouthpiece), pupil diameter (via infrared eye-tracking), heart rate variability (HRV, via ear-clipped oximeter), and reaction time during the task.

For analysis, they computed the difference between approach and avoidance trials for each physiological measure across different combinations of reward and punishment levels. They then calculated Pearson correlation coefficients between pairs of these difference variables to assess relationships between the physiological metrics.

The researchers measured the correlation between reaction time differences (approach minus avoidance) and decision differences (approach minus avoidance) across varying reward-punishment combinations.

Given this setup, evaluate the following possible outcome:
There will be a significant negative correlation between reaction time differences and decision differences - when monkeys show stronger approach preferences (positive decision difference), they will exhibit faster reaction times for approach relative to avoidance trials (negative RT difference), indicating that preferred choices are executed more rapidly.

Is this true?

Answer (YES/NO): NO